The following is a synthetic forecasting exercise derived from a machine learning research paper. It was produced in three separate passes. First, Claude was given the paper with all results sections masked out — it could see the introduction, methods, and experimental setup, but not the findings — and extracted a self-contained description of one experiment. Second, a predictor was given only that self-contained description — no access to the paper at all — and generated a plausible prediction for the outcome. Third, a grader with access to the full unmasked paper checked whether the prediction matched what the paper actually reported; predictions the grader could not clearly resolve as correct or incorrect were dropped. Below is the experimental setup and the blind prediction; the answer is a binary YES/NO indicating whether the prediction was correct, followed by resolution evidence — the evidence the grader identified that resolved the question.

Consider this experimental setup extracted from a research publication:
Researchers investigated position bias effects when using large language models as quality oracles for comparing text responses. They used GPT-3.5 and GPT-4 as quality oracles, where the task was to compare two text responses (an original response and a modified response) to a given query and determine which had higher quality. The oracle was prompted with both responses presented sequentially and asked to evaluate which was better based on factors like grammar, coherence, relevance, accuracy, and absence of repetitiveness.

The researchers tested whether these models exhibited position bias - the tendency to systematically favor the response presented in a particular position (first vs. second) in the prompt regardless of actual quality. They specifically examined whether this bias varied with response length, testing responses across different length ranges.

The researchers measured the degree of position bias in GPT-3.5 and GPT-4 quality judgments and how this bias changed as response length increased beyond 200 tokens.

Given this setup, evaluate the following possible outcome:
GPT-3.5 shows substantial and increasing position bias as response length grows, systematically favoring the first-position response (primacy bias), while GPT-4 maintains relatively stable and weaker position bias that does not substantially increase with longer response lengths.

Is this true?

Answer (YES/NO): NO